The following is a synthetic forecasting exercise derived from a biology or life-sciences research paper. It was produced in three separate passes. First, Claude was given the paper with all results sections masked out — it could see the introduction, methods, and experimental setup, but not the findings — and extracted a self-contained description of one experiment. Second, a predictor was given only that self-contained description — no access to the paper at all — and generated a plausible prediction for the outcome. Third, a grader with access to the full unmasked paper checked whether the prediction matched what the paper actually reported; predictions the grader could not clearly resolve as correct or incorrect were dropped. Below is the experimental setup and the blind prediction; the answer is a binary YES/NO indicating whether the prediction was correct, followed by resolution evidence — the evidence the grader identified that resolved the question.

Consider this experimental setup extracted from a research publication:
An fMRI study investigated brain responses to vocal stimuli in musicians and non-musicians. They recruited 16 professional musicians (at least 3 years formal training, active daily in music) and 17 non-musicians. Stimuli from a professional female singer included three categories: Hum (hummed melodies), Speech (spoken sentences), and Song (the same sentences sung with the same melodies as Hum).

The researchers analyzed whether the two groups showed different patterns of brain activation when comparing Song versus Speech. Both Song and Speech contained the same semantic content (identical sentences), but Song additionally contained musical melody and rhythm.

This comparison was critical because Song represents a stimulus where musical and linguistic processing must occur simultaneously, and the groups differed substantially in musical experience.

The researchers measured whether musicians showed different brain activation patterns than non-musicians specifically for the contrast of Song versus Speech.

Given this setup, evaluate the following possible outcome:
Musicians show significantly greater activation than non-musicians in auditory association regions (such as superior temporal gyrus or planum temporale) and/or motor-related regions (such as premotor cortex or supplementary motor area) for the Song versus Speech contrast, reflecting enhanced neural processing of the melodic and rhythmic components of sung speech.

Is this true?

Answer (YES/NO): NO